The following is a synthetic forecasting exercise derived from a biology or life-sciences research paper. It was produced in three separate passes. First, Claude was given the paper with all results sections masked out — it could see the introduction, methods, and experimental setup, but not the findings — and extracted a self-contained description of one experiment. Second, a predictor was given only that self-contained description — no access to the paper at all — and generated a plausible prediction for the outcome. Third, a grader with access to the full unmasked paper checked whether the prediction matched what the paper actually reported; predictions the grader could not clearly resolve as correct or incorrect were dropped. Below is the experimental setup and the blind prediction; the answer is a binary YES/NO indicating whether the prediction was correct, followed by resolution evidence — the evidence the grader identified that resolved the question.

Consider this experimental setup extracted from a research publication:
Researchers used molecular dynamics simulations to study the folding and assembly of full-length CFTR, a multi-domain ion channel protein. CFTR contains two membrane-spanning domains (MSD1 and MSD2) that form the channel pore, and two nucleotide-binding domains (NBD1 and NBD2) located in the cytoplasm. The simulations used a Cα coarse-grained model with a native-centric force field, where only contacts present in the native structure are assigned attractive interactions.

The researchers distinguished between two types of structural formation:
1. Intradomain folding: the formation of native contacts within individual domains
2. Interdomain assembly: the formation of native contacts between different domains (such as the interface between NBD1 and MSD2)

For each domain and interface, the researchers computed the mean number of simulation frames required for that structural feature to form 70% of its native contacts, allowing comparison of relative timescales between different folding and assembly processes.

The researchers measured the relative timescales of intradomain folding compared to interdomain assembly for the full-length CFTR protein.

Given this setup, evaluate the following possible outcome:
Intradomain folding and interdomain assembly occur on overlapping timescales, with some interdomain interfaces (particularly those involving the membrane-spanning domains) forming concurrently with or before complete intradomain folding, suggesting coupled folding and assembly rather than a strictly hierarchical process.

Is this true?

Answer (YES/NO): NO